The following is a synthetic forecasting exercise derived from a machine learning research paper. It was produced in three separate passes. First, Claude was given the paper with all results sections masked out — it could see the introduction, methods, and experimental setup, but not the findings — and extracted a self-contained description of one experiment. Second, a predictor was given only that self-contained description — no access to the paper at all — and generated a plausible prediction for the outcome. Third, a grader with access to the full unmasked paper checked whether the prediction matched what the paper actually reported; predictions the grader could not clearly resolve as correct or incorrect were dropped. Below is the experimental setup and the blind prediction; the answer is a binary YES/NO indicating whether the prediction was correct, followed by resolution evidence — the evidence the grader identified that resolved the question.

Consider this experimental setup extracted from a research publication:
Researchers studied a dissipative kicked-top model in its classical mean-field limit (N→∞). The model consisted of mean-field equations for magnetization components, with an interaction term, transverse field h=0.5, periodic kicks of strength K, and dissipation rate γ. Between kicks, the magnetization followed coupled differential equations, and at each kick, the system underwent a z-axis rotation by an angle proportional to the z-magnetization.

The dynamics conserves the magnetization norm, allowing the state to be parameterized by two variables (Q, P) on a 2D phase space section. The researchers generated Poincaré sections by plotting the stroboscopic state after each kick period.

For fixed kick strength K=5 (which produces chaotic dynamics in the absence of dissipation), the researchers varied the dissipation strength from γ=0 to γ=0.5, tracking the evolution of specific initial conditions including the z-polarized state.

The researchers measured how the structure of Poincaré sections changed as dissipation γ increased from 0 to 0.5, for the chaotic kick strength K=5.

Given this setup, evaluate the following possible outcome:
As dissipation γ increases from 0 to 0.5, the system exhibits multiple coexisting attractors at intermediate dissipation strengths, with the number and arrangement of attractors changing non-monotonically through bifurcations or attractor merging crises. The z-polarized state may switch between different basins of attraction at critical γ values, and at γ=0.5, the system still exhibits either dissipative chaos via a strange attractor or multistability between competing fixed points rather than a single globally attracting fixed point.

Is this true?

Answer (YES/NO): NO